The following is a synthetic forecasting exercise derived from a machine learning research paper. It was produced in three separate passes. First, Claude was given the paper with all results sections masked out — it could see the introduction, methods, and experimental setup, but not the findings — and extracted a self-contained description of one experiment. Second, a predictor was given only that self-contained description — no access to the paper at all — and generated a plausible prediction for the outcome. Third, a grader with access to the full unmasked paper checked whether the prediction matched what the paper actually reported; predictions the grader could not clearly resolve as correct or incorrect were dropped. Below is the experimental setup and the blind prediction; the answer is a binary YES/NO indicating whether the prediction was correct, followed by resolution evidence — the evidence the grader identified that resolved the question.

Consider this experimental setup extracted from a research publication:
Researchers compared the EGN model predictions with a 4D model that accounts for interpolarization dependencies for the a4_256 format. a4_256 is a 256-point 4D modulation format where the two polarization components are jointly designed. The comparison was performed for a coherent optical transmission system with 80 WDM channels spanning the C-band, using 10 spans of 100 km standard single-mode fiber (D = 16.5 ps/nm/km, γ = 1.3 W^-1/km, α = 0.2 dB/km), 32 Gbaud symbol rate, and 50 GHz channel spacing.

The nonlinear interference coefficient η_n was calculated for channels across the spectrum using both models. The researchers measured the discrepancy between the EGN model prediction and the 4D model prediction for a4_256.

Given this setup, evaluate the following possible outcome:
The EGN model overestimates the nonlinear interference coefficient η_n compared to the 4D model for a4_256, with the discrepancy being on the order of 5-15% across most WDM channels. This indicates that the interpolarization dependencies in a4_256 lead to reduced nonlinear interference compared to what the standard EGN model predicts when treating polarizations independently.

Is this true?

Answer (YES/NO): YES